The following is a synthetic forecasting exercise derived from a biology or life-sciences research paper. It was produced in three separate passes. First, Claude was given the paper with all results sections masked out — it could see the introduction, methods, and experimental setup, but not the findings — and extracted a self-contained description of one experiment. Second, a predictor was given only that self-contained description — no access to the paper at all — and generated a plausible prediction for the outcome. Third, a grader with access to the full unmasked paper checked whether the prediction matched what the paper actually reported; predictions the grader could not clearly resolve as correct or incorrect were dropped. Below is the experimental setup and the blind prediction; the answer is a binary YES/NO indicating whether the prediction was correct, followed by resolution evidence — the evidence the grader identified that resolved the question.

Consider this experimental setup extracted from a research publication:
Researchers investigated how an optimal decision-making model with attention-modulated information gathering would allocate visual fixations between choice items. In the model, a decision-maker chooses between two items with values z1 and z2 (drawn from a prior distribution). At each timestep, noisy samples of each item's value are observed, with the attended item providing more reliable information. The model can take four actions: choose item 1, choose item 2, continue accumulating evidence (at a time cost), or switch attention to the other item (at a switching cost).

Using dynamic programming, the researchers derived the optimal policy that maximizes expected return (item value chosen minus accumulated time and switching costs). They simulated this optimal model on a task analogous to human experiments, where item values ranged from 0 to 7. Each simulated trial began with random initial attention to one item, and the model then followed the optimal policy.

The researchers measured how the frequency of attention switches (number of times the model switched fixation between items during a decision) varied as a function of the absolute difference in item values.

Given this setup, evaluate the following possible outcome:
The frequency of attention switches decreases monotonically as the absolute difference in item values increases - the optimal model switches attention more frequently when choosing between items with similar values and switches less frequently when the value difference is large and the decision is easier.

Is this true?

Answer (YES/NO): YES